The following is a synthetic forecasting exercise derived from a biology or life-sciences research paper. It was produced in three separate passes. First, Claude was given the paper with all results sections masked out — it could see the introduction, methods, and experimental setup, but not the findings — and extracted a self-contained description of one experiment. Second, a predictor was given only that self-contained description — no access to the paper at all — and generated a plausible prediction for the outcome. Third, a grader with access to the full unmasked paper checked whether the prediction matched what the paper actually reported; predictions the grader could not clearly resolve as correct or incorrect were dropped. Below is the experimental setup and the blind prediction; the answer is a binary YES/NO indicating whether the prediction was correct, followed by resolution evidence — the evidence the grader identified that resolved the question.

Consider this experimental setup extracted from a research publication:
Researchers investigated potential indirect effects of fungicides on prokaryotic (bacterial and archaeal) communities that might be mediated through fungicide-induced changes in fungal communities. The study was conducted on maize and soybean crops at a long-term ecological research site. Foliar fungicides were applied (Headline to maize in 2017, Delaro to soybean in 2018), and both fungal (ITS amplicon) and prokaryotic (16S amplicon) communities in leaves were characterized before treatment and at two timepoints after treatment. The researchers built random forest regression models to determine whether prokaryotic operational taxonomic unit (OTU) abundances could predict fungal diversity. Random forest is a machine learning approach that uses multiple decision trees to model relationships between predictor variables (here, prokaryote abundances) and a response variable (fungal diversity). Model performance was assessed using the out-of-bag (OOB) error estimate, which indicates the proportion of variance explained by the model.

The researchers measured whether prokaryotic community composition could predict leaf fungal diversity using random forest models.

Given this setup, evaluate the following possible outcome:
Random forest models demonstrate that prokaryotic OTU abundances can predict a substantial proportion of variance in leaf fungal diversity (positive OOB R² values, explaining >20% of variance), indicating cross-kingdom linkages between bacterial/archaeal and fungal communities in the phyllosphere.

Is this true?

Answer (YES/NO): YES